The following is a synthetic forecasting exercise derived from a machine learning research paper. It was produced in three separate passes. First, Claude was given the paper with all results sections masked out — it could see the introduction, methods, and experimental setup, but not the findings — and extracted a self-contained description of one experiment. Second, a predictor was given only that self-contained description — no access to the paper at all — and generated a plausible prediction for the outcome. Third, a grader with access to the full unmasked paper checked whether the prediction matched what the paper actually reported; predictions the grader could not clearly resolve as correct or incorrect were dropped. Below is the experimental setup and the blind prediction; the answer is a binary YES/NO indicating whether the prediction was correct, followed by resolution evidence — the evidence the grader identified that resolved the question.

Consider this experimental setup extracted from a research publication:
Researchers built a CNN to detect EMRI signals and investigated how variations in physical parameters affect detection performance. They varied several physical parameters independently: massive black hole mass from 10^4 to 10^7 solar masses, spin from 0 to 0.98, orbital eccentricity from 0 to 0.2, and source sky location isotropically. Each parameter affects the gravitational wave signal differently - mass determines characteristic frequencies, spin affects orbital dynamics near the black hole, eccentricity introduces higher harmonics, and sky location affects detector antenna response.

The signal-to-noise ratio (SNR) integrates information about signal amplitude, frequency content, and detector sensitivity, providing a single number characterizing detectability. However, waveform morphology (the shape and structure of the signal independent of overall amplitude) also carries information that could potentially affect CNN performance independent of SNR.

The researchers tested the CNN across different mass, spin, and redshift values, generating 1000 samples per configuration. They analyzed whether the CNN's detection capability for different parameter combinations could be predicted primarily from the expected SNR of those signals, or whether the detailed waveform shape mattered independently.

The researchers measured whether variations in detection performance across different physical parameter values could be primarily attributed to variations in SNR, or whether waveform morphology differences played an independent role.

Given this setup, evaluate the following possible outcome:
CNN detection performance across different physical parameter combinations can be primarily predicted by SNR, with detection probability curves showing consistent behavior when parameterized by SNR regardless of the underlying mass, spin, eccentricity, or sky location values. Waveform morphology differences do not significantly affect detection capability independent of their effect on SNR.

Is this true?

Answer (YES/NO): YES